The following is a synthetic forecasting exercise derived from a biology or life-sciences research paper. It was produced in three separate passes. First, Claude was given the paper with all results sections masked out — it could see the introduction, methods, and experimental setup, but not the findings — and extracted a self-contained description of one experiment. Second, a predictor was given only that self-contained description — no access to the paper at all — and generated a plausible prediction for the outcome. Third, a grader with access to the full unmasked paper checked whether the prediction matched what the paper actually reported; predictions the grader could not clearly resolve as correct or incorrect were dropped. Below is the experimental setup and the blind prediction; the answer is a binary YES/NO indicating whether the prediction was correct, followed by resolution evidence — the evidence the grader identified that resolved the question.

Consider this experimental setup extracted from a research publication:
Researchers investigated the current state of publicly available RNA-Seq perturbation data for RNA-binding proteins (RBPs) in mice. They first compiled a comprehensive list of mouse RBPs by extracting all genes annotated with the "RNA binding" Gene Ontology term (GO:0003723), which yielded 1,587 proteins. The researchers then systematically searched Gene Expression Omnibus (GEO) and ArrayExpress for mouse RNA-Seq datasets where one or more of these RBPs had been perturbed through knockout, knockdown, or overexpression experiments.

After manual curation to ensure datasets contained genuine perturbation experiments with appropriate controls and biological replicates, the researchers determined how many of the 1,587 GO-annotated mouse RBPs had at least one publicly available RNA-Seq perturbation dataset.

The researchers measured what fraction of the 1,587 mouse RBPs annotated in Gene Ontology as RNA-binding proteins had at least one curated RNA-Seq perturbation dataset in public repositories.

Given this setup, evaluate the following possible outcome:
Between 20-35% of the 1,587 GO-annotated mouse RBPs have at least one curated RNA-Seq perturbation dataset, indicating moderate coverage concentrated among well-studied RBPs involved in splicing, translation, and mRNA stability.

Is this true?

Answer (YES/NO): NO